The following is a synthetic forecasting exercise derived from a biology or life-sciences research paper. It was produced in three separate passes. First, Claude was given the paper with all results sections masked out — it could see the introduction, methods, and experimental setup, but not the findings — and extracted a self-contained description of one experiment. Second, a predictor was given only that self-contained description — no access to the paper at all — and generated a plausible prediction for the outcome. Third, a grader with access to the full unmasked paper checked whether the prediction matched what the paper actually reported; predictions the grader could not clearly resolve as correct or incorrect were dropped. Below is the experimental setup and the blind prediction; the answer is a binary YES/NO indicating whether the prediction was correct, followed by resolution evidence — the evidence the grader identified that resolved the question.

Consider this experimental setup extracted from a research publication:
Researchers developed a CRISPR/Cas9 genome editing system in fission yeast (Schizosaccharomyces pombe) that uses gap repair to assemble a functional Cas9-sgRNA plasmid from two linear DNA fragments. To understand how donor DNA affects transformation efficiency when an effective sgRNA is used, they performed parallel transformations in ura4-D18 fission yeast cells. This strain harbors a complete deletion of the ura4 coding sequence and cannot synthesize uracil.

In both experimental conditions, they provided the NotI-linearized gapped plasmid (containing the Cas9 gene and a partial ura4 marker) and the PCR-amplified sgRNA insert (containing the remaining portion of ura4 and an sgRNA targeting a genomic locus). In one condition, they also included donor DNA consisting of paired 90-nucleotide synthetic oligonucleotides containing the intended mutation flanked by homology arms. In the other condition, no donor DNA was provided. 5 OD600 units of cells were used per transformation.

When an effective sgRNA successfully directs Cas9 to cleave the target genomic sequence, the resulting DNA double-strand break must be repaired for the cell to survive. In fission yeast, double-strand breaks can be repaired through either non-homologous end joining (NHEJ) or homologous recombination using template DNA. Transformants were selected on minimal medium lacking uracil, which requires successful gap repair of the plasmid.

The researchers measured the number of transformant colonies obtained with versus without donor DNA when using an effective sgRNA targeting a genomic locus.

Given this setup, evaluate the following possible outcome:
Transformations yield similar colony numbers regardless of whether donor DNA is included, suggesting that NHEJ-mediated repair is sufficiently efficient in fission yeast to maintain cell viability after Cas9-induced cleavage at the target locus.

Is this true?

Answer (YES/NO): NO